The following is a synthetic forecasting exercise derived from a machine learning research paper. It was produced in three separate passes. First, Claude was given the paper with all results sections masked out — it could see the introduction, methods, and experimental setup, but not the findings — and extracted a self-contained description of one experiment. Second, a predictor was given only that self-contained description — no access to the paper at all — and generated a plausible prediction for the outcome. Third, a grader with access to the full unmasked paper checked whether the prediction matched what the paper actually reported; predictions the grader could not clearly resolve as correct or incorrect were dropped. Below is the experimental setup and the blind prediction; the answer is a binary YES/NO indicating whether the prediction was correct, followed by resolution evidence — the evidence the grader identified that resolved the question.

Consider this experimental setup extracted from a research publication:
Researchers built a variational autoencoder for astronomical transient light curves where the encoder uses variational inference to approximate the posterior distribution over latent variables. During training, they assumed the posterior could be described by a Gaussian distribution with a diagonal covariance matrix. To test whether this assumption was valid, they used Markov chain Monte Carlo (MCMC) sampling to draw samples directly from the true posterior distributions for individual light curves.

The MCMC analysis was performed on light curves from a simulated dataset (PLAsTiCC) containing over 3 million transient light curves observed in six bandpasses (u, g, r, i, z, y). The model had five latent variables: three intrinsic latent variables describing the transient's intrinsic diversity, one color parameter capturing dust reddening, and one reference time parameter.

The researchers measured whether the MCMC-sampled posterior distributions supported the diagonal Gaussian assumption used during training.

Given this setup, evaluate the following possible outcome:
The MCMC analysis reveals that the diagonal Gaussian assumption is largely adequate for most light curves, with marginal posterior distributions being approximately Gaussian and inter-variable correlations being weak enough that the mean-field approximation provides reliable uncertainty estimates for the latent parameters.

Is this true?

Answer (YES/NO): YES